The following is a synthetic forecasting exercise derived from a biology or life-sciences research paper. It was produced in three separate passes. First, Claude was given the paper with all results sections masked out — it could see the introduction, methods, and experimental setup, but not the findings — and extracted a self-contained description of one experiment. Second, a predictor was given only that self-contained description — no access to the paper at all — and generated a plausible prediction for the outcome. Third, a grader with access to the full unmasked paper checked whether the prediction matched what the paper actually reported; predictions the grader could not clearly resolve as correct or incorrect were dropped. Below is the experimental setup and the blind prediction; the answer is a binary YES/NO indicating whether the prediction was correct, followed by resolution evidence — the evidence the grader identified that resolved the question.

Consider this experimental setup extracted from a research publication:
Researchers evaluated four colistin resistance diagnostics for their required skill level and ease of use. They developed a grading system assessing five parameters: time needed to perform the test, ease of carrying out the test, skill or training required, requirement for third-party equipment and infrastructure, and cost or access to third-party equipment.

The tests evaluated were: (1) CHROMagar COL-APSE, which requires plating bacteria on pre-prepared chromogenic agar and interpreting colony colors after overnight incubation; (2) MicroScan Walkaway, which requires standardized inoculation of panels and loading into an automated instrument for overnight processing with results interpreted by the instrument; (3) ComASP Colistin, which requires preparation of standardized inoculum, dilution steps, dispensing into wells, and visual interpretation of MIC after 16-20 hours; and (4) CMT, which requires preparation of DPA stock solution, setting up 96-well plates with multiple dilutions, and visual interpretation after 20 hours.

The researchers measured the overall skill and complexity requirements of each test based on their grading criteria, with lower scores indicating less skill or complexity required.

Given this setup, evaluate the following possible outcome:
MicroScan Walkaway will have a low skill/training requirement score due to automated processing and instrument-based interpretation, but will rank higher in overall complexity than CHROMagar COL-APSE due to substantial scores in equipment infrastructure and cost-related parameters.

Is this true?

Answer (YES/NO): NO